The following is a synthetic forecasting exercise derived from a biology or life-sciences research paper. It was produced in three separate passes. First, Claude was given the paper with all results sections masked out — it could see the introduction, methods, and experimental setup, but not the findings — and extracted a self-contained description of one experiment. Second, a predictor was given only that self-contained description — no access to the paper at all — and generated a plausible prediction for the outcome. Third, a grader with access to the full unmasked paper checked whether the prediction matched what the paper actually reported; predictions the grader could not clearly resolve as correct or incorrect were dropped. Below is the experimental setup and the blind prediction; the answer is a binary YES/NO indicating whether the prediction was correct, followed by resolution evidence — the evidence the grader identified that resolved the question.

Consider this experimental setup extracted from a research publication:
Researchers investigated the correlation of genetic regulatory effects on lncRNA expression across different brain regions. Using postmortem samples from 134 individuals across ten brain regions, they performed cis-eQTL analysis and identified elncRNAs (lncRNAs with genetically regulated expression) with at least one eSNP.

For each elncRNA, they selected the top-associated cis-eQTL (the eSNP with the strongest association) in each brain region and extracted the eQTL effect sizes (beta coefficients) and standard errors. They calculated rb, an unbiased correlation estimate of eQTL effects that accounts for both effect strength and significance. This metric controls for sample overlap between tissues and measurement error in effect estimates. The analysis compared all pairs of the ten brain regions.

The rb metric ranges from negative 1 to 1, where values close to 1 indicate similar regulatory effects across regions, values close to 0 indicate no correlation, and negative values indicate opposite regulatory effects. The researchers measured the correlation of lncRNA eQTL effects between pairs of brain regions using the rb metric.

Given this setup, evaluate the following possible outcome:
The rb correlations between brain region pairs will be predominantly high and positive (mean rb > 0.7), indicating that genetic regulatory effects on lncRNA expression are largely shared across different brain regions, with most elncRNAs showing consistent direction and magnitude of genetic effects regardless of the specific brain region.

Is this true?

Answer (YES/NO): NO